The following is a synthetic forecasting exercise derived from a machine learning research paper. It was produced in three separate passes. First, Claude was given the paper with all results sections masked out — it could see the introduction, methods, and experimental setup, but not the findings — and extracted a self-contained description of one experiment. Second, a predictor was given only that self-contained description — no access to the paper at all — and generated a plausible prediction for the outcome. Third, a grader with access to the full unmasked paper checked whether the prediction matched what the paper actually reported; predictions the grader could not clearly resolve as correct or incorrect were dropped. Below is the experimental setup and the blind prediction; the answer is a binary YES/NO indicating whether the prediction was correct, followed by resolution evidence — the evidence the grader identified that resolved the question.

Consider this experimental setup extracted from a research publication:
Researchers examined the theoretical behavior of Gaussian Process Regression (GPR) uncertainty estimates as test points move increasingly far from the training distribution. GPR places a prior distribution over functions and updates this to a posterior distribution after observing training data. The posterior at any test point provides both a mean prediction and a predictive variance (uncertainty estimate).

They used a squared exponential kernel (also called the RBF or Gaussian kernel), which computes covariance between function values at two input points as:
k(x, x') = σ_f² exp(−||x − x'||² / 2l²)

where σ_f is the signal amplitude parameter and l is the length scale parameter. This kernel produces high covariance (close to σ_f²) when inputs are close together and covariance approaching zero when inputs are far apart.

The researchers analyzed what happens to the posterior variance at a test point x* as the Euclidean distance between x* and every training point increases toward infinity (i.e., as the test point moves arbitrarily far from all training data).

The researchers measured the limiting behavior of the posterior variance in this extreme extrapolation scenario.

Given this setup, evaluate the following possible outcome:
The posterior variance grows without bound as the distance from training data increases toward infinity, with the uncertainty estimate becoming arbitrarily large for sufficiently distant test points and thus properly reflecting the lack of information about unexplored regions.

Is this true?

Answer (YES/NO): NO